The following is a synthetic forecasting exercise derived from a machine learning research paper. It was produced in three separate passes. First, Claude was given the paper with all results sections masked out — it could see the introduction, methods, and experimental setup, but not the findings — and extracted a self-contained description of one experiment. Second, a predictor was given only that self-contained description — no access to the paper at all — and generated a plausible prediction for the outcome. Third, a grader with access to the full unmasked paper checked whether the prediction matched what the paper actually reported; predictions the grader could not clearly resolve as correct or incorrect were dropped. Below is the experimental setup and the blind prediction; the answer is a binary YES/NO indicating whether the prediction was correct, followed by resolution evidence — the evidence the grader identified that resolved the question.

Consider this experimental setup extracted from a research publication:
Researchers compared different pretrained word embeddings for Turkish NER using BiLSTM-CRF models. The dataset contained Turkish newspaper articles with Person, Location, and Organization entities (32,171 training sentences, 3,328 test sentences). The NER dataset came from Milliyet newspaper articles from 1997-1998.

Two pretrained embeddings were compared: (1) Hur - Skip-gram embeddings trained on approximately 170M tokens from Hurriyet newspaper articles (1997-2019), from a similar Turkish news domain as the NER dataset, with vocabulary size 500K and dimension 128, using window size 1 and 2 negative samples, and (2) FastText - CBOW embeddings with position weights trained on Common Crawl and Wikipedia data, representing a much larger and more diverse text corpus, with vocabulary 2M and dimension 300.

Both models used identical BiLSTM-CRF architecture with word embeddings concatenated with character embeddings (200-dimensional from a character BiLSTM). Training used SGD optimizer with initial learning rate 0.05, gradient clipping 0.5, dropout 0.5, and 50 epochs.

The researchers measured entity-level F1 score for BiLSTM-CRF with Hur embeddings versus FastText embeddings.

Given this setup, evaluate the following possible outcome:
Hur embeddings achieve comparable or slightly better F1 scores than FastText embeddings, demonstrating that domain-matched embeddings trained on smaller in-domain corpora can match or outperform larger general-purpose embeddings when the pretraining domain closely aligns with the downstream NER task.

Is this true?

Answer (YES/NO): NO